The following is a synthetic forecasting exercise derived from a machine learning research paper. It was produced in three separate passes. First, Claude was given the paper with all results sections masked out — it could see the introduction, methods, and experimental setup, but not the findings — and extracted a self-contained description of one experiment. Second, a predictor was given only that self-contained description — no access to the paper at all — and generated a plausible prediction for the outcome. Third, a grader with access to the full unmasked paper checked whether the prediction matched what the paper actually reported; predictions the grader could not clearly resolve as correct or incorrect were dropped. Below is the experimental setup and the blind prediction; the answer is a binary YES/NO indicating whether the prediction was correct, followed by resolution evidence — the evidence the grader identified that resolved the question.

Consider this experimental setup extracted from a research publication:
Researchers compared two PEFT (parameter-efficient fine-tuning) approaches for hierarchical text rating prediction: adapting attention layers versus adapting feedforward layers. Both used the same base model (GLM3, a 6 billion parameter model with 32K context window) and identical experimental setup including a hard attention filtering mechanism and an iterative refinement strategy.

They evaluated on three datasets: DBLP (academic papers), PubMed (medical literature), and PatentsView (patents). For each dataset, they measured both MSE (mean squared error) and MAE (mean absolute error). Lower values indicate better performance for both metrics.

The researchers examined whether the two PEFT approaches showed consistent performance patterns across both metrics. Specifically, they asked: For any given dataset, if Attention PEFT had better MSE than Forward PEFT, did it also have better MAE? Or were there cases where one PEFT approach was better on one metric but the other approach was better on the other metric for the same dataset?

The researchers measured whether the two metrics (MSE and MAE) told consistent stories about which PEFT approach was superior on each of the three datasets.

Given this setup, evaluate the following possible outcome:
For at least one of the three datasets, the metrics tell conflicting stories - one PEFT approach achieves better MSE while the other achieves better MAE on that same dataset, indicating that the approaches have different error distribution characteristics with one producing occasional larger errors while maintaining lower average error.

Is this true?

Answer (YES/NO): YES